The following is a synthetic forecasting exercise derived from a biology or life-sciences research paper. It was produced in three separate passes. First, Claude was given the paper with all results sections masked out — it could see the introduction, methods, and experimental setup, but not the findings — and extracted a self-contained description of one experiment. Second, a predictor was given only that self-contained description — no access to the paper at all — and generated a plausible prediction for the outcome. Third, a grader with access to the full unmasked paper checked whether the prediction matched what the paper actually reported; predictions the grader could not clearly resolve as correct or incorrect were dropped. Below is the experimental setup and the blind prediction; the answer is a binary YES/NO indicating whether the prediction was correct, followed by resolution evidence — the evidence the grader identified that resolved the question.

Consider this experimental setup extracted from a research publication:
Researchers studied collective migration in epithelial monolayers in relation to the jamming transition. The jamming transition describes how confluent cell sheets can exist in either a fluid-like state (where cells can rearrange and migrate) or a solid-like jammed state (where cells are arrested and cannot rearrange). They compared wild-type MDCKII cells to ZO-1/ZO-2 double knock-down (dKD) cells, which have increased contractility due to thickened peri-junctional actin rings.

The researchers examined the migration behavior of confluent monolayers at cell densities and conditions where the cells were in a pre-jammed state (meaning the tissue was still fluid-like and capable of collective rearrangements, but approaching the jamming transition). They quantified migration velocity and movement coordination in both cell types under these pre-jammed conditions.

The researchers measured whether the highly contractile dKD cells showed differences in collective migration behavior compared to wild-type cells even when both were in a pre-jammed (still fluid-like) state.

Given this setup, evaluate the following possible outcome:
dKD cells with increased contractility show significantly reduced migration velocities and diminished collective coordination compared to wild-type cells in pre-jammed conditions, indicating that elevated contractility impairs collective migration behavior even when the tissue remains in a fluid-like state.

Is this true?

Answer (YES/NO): YES